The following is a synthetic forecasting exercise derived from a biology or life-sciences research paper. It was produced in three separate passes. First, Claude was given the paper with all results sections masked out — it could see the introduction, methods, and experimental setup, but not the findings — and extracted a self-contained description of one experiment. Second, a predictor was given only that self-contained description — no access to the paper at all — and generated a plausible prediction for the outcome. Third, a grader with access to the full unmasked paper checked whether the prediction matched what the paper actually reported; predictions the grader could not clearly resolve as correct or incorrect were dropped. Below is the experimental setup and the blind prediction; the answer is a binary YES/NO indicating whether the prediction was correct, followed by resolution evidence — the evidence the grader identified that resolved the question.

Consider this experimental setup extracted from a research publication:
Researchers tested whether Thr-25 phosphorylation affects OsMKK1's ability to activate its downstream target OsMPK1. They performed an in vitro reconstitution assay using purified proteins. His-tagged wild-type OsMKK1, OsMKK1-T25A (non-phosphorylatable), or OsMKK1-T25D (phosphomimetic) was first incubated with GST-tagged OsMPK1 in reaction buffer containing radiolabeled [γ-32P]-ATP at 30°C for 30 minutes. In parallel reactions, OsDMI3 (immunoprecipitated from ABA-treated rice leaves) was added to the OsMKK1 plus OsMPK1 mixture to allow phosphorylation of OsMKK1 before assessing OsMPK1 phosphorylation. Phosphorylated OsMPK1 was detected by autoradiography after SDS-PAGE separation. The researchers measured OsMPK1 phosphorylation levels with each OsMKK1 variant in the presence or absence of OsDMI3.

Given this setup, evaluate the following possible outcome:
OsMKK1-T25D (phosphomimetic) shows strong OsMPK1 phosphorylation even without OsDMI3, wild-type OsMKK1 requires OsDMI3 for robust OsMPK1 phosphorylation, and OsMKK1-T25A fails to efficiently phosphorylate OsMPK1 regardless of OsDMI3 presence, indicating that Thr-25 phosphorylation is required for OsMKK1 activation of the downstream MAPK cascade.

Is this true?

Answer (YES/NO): YES